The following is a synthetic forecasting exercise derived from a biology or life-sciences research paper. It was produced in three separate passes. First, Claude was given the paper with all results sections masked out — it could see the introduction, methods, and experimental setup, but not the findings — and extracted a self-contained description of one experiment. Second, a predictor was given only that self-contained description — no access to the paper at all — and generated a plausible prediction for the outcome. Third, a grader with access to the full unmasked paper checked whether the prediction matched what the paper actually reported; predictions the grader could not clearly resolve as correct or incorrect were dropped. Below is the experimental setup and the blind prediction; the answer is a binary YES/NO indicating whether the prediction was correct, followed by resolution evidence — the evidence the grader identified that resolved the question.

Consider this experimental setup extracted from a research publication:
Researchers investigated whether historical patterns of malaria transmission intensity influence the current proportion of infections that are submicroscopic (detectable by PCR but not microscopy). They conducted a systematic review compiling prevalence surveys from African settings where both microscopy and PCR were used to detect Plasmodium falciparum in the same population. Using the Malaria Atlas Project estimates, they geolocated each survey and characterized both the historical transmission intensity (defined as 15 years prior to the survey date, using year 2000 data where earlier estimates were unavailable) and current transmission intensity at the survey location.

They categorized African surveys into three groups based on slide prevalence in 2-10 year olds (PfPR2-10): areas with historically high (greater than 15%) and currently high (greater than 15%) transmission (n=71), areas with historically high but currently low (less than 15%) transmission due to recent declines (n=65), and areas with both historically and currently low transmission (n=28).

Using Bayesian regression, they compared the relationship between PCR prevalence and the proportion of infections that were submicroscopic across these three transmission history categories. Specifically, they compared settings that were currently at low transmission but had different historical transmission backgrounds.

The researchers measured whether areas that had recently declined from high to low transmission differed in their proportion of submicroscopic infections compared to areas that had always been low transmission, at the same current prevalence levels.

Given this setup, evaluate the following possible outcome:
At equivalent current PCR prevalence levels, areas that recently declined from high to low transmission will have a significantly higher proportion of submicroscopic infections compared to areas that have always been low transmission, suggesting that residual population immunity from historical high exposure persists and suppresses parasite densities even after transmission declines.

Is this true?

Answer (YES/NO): NO